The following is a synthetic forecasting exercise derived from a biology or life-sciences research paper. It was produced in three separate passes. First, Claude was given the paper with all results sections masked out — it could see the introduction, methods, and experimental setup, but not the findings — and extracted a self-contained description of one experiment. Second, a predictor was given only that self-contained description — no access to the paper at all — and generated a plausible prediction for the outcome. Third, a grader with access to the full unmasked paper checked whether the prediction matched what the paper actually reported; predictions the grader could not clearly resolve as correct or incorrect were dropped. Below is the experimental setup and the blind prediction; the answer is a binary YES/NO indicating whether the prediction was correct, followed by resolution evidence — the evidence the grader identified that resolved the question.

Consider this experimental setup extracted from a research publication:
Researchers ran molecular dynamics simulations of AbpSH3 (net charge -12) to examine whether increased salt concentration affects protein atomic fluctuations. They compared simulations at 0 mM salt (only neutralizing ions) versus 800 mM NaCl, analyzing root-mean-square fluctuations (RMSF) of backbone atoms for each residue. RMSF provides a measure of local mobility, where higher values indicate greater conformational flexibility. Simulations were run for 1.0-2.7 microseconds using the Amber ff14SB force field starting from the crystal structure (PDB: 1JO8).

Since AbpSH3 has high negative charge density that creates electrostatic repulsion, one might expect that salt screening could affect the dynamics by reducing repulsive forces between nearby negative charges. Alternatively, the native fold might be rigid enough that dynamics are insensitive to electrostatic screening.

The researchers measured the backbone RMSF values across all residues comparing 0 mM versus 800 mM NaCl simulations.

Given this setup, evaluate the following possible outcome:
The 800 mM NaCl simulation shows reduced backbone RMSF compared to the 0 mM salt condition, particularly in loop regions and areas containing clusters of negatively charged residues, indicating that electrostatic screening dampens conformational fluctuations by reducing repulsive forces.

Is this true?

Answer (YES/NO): NO